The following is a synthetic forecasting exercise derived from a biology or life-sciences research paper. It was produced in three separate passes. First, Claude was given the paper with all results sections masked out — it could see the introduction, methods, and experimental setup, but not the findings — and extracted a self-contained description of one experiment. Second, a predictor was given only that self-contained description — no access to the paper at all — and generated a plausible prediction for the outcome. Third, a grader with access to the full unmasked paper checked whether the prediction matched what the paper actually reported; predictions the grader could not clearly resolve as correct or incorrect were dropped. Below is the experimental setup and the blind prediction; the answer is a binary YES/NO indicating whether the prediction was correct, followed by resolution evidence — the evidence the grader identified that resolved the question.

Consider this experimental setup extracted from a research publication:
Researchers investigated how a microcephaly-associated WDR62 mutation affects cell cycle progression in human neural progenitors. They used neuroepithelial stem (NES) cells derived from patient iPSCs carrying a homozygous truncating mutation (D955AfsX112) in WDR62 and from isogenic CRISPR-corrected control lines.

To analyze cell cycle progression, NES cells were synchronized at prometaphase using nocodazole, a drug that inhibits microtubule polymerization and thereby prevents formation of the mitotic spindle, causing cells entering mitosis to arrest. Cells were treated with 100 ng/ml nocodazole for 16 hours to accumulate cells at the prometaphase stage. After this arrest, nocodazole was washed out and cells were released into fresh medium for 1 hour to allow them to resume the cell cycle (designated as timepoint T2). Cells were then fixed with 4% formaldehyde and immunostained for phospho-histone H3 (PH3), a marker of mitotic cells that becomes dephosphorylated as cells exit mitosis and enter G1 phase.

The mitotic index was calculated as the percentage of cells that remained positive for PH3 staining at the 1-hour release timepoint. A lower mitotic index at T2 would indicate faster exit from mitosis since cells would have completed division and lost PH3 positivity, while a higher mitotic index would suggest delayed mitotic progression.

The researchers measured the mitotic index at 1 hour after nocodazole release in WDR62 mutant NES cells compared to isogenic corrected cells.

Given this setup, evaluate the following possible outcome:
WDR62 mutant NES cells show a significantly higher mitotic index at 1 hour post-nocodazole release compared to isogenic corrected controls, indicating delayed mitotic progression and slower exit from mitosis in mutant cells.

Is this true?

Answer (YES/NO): YES